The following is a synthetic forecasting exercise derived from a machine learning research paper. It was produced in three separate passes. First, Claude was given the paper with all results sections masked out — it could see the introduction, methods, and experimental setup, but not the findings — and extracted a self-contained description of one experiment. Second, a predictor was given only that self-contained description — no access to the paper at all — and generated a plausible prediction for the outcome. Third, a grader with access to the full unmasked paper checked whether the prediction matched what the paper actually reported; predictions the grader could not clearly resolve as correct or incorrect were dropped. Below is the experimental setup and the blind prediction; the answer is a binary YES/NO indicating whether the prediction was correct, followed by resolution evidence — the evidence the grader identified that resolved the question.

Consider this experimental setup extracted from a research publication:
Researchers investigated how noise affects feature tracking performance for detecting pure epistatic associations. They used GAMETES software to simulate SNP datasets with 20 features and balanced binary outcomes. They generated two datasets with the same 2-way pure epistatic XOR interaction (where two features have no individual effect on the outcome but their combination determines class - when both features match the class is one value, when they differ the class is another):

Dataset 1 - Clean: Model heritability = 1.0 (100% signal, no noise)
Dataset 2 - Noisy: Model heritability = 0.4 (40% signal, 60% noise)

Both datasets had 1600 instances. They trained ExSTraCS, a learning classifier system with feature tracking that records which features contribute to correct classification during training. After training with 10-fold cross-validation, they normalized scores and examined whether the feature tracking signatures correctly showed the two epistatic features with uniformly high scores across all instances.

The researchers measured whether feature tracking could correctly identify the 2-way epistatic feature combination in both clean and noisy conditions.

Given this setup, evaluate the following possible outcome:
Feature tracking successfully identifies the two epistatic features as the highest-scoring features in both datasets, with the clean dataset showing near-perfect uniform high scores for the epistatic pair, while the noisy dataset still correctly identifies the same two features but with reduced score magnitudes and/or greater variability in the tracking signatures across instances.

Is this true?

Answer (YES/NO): YES